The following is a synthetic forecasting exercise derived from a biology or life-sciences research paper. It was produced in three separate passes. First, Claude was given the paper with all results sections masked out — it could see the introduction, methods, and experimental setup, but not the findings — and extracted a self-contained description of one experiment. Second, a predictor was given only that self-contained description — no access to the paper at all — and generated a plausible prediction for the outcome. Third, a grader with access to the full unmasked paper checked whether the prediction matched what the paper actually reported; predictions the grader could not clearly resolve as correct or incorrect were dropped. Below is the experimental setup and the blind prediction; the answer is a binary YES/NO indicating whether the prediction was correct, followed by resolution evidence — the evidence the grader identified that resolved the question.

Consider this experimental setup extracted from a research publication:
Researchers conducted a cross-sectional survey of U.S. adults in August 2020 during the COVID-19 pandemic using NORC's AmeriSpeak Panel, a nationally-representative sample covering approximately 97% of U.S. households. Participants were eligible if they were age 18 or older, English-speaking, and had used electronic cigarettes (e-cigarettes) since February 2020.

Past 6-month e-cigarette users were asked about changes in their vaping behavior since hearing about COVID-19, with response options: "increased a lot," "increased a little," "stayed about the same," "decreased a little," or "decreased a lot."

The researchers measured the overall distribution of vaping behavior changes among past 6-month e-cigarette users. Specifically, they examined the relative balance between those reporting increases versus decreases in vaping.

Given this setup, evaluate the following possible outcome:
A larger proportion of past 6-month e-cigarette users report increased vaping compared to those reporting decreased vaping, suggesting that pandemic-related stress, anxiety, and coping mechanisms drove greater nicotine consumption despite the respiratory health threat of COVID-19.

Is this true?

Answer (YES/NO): NO